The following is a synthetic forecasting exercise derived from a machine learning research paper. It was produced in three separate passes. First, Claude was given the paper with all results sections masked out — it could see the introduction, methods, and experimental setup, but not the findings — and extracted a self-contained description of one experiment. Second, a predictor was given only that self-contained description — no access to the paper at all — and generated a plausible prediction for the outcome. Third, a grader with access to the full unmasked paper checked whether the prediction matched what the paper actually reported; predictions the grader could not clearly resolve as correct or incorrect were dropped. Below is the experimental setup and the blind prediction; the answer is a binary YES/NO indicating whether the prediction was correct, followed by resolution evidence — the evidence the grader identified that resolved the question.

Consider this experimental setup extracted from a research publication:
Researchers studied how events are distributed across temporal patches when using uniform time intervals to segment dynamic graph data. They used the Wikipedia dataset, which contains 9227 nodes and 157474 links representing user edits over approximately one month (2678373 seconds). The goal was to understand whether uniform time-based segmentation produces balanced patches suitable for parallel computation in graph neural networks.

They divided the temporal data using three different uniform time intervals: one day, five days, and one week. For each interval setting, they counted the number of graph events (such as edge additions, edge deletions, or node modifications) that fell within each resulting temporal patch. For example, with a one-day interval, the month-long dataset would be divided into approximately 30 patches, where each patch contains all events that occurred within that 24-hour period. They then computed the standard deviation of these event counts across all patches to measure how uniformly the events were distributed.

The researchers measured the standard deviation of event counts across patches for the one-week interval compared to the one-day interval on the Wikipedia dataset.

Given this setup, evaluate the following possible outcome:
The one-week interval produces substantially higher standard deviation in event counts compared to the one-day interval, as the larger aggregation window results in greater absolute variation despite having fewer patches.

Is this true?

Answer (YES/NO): YES